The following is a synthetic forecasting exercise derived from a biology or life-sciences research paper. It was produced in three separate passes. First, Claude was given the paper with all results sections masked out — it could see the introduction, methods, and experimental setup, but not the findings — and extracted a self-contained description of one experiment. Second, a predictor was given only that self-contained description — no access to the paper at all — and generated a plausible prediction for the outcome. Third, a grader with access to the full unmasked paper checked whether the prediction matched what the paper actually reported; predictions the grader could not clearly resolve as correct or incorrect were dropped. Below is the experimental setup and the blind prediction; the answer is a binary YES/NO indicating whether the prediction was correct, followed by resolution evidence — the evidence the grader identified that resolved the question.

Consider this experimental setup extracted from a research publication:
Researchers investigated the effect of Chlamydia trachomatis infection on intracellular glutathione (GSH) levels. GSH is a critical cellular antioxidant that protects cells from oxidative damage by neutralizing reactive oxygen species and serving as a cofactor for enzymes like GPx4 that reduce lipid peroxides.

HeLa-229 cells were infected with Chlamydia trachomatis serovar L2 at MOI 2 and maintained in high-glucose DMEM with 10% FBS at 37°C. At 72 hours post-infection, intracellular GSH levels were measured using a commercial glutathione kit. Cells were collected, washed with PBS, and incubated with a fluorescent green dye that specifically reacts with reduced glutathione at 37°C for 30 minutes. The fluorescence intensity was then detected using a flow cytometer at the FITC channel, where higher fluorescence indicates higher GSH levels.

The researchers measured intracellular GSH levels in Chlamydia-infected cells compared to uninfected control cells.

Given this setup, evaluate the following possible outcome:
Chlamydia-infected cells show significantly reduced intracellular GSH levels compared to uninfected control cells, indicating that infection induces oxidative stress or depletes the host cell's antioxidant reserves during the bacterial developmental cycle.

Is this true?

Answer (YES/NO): YES